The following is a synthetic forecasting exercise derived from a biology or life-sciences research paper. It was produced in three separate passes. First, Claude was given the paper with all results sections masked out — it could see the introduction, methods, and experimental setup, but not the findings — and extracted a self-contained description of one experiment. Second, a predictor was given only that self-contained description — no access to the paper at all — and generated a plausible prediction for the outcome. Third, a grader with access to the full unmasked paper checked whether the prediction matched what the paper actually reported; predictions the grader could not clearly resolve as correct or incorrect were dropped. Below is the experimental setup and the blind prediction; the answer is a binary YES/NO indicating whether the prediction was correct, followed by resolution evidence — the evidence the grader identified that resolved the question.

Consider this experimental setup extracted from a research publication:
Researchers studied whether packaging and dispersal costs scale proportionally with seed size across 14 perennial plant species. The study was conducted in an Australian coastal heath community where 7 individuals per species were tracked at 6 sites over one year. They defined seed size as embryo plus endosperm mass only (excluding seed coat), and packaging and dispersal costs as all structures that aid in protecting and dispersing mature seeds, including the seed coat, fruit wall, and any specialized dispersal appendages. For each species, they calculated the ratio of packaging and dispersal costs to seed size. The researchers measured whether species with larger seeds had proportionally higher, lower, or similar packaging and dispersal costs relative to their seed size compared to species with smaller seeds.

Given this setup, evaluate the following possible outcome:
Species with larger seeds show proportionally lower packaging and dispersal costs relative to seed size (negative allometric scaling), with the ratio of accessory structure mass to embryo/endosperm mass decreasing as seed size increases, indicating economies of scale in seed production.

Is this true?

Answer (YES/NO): NO